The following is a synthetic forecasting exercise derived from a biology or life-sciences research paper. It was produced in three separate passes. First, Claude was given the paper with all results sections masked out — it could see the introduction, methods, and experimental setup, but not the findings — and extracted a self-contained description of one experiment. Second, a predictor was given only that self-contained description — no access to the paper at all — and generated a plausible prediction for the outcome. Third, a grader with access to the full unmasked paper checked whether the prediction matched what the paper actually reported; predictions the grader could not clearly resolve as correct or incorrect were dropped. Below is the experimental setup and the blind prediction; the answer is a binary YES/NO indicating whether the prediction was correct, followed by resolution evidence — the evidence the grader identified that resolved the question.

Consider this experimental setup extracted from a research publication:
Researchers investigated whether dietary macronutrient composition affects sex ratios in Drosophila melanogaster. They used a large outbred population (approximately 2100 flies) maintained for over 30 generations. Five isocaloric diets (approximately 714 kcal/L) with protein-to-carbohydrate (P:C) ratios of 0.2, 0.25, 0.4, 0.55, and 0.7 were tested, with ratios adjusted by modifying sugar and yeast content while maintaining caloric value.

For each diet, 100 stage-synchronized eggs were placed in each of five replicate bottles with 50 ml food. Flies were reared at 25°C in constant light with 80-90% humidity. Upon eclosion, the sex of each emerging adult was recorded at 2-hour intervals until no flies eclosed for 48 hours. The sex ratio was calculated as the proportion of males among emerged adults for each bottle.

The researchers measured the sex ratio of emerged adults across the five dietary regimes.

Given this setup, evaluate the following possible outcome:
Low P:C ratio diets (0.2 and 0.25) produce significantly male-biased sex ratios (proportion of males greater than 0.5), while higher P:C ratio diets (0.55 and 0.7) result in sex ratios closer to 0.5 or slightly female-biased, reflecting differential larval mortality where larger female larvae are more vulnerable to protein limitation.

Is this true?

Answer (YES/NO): NO